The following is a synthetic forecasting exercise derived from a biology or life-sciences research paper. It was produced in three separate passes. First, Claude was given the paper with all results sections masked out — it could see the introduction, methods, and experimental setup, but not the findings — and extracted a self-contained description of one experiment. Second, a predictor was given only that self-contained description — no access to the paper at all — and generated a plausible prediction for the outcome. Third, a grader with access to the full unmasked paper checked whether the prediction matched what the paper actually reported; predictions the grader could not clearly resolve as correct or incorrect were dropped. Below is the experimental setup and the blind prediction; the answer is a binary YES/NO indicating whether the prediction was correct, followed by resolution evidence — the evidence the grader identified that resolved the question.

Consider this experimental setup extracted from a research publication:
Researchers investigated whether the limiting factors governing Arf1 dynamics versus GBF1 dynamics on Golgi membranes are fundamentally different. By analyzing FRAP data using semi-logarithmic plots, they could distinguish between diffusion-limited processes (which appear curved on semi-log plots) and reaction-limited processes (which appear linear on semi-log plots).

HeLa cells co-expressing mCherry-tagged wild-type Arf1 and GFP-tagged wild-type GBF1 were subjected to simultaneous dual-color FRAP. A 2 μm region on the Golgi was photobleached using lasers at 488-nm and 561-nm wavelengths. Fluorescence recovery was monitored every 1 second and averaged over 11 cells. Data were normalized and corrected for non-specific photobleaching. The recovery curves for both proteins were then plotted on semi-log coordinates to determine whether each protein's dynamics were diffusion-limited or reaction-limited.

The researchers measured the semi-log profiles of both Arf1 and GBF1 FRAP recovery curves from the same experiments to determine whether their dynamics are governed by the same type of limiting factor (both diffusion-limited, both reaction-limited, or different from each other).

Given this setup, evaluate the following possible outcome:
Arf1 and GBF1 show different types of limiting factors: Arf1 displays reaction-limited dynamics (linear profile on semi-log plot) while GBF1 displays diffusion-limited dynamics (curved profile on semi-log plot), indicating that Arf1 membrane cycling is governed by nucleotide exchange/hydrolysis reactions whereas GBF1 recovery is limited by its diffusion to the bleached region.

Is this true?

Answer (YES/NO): YES